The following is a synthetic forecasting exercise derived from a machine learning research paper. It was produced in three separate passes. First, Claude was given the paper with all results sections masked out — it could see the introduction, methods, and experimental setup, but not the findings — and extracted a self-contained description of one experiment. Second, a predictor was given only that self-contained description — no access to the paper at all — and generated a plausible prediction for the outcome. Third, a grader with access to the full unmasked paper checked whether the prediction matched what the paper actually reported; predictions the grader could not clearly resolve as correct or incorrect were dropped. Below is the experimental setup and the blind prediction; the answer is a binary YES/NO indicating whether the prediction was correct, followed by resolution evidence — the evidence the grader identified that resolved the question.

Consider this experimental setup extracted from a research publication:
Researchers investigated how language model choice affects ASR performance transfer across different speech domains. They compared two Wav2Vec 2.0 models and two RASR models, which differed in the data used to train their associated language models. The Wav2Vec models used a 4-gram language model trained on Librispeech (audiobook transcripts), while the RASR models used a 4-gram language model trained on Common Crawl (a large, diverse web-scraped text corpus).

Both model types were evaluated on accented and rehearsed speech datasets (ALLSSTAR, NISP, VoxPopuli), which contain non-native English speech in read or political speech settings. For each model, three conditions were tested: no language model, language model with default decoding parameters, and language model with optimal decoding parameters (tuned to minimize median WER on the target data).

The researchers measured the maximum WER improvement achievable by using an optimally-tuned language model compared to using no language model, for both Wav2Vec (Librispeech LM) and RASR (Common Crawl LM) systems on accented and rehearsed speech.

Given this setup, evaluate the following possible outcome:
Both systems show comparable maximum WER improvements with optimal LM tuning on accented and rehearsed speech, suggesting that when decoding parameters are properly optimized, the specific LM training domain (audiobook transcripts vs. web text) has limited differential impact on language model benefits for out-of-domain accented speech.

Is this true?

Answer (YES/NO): NO